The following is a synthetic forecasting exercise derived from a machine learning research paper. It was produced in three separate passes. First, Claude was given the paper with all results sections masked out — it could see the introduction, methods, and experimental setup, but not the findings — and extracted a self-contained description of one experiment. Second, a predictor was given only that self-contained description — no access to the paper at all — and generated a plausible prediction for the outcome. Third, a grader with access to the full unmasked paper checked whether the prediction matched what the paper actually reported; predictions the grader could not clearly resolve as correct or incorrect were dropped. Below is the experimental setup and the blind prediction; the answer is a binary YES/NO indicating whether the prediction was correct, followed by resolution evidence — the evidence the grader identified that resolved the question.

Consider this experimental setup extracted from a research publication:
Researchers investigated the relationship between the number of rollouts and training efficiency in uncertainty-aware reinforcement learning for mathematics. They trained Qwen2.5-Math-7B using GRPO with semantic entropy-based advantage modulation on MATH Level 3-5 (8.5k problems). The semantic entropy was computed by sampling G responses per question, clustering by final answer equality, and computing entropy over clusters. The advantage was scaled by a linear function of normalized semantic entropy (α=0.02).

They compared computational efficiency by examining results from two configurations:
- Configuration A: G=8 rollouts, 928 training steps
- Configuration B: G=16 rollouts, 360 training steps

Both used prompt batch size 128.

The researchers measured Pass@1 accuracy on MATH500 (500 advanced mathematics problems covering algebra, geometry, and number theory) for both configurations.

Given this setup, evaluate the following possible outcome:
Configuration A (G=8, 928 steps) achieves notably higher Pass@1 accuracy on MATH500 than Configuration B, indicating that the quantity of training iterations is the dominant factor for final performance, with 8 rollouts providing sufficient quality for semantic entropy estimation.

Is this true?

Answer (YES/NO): NO